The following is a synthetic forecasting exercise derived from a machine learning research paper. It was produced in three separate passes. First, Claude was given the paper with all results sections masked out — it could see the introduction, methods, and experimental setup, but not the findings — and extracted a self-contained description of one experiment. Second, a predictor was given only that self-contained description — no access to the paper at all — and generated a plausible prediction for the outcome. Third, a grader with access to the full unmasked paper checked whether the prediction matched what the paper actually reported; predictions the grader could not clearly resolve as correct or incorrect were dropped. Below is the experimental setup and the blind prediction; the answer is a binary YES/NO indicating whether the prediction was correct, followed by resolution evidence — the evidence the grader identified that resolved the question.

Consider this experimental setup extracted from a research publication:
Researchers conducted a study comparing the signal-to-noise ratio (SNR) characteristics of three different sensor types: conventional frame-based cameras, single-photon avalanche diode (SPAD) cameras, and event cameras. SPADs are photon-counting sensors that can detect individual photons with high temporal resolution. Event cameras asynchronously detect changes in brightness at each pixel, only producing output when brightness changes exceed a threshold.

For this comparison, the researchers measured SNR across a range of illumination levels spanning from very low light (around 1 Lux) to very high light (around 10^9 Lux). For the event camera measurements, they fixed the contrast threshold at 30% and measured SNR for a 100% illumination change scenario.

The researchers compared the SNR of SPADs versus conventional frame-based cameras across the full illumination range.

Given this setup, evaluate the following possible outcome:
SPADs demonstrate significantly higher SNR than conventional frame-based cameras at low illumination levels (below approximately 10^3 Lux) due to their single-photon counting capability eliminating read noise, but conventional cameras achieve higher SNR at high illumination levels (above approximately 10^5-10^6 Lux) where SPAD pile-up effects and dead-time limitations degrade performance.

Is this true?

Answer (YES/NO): NO